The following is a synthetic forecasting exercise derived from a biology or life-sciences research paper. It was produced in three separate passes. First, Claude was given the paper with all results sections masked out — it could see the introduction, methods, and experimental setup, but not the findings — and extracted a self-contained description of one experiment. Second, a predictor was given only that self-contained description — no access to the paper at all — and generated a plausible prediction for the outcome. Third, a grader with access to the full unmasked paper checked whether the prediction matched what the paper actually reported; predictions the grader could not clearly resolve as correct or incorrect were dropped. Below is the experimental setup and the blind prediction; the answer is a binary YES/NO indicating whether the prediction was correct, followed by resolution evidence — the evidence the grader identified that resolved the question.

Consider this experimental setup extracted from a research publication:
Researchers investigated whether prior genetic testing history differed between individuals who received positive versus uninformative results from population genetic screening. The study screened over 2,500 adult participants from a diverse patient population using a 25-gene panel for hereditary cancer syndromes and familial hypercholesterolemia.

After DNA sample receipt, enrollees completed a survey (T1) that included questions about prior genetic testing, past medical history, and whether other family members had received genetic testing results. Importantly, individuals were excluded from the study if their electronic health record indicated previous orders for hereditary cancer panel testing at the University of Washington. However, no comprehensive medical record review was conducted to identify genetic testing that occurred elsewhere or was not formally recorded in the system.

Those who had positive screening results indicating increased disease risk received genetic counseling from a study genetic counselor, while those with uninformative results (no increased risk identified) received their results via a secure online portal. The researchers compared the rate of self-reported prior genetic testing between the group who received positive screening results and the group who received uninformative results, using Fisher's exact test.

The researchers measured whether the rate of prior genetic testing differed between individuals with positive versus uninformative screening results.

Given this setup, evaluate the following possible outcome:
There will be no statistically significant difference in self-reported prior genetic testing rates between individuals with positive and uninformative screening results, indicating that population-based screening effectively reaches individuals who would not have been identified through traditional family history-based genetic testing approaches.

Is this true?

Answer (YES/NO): NO